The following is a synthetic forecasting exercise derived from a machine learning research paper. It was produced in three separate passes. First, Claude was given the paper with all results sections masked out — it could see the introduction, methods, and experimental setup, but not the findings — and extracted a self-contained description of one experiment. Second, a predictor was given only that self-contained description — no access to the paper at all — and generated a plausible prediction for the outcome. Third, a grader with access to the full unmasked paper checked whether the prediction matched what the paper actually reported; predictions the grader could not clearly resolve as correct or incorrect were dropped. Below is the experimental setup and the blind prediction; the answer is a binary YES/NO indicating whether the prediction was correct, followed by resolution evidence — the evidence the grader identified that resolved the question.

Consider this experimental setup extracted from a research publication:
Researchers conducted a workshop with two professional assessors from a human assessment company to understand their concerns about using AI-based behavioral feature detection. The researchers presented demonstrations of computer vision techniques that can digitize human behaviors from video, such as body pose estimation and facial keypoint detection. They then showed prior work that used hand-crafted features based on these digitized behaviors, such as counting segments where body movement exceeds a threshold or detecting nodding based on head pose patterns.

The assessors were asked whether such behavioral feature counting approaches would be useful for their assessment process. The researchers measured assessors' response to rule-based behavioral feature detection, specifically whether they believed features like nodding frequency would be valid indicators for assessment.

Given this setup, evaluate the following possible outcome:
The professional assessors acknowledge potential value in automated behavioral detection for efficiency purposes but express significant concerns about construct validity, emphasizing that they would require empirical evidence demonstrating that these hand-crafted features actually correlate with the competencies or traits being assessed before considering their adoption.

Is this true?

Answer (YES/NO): NO